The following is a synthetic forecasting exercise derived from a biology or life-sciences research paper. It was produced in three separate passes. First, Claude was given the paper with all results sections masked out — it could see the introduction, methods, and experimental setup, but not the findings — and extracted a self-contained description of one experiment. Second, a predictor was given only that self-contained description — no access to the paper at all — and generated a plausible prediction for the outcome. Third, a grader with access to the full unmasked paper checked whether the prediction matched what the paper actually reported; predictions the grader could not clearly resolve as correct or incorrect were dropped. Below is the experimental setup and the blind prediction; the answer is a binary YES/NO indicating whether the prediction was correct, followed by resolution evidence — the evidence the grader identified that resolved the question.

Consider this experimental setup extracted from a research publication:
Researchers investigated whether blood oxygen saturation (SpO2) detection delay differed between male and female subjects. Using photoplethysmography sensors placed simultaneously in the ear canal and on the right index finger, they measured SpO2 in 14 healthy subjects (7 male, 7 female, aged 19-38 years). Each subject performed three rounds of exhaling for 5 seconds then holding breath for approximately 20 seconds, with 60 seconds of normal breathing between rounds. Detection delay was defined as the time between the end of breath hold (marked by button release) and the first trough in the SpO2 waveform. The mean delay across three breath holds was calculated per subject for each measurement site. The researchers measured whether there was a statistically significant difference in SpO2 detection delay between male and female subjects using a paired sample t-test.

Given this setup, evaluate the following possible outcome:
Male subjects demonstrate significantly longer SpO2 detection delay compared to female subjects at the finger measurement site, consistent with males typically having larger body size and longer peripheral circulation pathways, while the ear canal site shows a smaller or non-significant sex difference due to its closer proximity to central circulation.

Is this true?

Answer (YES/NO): YES